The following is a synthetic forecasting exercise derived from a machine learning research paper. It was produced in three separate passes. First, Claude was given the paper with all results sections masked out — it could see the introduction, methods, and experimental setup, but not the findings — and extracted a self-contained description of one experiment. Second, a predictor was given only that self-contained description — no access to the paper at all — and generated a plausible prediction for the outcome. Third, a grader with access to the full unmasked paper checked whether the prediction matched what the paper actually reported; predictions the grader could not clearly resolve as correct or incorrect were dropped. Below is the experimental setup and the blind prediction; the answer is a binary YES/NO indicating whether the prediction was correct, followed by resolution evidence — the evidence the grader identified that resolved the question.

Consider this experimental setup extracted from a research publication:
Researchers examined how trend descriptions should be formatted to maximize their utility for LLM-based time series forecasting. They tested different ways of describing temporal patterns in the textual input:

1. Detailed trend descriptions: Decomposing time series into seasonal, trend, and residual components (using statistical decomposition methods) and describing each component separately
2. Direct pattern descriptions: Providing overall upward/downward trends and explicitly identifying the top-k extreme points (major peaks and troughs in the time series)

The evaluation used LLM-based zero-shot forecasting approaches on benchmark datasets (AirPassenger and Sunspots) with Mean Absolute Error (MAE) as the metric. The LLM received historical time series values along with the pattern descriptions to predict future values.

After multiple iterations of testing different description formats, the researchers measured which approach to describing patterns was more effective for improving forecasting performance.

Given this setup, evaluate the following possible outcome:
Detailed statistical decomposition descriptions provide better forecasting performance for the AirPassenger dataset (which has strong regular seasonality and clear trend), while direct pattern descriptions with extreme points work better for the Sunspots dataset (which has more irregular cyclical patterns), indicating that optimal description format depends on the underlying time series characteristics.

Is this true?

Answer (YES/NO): NO